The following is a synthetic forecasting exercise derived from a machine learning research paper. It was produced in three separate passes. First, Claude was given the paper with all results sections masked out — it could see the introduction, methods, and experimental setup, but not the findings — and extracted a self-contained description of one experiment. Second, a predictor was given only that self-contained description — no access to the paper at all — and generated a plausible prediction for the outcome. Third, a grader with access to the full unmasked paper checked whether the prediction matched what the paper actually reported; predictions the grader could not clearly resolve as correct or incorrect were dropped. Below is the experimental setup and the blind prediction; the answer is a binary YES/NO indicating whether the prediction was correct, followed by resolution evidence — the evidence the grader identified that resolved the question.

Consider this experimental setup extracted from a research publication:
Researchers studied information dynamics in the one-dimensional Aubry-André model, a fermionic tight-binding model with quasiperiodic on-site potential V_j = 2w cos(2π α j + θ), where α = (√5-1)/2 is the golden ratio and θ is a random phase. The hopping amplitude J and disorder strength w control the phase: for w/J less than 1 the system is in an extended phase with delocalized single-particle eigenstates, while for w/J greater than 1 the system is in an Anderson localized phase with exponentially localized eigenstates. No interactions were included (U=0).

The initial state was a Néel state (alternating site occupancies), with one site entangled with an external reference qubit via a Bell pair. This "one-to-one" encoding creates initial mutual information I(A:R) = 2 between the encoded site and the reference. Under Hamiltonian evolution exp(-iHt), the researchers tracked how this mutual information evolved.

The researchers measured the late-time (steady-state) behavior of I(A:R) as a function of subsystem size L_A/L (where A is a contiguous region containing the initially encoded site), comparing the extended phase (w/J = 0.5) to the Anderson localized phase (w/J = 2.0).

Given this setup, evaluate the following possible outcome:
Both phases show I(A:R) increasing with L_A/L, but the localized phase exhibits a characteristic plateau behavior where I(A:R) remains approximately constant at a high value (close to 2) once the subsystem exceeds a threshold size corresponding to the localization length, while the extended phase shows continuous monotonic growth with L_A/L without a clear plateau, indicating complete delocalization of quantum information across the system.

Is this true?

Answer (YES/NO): NO